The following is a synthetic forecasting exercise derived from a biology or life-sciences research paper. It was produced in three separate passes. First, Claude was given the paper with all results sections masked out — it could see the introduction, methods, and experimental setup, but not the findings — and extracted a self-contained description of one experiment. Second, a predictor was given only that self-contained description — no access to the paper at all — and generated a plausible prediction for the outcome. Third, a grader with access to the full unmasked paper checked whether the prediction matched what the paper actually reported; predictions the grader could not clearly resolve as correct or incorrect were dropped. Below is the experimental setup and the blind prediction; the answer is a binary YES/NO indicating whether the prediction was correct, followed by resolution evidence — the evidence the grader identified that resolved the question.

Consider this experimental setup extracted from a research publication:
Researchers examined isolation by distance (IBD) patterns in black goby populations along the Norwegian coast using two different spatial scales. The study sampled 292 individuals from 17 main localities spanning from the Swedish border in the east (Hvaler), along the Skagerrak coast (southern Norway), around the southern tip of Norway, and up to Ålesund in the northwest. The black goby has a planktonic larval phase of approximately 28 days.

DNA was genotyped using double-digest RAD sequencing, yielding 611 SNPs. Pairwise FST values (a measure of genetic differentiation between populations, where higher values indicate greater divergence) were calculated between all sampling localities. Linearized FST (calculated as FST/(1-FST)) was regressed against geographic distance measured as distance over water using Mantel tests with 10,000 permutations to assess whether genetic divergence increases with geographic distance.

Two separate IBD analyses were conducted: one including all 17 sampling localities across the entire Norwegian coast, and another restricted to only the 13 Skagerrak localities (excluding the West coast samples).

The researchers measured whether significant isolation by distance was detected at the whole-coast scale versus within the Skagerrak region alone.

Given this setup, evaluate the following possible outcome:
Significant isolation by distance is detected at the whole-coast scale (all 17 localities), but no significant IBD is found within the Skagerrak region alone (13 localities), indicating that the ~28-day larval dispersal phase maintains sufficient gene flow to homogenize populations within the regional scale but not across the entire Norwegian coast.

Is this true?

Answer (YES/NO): YES